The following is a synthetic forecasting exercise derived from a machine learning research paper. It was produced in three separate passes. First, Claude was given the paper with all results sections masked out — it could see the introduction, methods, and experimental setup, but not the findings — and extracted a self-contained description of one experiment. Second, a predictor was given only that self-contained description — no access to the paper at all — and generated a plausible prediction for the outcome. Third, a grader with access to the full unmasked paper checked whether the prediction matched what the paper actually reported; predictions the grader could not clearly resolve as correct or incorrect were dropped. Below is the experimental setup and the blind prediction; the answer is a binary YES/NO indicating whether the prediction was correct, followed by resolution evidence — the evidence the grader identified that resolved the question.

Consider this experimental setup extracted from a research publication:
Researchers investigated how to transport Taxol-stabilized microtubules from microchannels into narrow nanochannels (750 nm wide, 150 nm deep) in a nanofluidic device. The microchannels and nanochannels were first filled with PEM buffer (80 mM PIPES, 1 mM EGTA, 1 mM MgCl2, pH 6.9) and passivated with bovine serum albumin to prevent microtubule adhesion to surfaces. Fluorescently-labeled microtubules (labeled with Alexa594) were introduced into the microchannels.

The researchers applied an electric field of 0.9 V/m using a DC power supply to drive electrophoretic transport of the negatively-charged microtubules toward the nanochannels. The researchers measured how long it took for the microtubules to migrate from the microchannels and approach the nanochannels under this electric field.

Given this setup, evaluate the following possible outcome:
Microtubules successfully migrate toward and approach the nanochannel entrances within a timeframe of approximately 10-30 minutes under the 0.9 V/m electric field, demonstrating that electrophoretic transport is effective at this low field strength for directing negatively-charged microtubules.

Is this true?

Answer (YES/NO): YES